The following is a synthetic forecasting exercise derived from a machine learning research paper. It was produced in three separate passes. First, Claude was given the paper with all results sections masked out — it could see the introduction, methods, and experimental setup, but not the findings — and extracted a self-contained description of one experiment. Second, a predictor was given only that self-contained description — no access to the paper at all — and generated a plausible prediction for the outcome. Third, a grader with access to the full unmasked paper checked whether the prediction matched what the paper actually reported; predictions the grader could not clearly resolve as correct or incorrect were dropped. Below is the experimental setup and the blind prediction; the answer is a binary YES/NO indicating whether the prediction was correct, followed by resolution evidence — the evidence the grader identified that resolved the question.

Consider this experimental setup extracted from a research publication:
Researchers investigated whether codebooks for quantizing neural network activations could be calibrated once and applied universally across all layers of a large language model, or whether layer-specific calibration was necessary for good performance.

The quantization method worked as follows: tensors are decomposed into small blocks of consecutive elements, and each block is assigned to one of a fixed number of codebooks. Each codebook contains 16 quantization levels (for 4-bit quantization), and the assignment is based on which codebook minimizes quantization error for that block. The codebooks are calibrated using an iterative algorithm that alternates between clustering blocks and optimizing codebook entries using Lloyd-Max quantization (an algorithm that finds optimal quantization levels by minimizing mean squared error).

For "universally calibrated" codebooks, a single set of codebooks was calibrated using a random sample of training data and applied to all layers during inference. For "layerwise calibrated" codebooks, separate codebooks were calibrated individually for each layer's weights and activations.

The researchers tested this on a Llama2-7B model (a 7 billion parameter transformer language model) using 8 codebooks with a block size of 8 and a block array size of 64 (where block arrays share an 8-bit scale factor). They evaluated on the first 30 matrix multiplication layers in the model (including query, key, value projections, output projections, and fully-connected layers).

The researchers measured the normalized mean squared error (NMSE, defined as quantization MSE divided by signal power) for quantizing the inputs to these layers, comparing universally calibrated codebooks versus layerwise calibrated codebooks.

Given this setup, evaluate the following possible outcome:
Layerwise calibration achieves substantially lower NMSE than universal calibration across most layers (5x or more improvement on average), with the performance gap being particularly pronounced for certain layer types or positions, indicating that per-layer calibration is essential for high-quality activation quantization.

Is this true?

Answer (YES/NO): NO